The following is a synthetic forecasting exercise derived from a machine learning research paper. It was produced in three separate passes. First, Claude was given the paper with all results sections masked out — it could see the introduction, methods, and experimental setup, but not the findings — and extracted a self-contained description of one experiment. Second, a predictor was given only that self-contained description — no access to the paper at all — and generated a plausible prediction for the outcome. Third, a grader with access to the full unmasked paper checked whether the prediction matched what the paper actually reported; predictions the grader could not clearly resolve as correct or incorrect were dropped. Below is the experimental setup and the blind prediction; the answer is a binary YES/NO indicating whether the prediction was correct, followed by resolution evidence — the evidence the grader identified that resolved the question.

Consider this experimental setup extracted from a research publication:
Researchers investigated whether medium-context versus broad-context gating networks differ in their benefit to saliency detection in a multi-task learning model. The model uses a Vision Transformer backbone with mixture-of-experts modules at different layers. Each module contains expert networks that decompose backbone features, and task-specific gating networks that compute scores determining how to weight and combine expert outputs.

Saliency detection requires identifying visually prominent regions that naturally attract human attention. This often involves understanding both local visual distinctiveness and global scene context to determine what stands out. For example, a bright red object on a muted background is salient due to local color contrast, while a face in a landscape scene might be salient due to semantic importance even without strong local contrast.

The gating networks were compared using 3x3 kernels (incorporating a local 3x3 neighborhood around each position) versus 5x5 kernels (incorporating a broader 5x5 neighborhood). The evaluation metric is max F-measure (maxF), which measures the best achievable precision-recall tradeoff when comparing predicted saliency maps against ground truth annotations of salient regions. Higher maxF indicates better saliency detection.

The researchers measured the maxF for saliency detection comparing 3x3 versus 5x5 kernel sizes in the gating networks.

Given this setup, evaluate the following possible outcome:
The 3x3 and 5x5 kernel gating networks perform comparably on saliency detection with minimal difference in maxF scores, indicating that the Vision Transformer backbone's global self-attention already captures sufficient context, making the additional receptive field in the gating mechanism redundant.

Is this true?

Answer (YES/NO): NO